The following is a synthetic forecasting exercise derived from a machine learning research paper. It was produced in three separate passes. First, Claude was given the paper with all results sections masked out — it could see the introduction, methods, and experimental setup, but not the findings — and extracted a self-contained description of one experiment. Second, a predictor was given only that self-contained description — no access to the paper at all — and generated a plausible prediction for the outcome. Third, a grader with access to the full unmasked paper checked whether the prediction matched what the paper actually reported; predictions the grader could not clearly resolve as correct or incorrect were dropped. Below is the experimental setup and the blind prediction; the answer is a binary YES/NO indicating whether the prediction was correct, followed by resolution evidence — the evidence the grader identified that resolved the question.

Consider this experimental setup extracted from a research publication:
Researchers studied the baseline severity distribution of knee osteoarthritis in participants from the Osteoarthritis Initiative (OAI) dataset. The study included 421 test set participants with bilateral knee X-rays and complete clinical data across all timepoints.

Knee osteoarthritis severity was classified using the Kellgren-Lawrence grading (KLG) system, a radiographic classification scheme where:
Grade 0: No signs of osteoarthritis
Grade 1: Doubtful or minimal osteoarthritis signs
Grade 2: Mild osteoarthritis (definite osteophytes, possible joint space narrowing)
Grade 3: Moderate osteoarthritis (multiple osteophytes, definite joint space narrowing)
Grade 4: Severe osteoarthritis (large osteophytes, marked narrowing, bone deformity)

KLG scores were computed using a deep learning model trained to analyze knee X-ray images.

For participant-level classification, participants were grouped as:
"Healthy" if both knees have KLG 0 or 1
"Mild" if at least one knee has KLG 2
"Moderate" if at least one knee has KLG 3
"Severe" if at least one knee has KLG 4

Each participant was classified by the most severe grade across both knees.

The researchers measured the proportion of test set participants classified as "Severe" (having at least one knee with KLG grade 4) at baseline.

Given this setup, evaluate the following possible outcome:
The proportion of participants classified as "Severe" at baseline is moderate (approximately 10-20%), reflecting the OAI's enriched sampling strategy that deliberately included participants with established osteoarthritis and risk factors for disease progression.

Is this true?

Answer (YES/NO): NO